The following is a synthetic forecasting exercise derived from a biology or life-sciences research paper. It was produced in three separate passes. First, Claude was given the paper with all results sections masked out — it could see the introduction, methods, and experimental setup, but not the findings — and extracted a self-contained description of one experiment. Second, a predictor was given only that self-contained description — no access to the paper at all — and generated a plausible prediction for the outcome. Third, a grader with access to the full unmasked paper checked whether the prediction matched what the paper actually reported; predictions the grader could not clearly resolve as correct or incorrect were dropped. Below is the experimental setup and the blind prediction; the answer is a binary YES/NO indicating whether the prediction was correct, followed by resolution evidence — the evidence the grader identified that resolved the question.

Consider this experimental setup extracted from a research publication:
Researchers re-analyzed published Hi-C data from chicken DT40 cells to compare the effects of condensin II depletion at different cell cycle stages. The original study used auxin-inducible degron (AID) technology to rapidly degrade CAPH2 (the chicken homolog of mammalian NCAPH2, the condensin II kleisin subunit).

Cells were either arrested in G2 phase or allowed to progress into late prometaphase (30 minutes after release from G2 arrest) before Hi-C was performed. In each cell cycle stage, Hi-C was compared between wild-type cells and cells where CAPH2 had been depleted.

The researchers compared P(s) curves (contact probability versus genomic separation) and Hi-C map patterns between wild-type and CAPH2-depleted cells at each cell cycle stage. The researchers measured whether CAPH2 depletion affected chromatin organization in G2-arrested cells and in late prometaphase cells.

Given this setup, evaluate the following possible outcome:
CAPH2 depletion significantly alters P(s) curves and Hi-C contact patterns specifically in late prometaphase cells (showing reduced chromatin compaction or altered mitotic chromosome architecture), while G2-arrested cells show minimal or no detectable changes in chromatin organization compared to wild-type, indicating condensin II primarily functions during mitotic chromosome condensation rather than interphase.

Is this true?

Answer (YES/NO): YES